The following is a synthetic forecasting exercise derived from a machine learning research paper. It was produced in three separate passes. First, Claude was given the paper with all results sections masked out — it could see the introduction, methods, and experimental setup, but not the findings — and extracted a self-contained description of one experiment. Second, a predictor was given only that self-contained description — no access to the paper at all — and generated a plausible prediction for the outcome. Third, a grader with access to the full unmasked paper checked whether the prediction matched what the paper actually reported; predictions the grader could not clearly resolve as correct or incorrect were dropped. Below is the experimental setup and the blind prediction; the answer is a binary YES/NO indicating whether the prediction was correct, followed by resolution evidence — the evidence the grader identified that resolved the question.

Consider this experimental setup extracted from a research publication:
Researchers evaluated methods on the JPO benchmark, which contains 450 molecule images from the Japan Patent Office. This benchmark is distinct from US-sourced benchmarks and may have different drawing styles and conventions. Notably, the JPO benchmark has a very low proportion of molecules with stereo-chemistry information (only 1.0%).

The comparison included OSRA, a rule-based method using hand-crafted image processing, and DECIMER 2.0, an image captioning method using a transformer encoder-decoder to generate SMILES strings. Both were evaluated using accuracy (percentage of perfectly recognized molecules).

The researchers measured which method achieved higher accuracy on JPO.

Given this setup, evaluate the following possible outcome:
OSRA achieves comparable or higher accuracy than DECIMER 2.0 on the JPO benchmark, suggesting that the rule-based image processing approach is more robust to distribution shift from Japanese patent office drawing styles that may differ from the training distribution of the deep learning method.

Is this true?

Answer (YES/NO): NO